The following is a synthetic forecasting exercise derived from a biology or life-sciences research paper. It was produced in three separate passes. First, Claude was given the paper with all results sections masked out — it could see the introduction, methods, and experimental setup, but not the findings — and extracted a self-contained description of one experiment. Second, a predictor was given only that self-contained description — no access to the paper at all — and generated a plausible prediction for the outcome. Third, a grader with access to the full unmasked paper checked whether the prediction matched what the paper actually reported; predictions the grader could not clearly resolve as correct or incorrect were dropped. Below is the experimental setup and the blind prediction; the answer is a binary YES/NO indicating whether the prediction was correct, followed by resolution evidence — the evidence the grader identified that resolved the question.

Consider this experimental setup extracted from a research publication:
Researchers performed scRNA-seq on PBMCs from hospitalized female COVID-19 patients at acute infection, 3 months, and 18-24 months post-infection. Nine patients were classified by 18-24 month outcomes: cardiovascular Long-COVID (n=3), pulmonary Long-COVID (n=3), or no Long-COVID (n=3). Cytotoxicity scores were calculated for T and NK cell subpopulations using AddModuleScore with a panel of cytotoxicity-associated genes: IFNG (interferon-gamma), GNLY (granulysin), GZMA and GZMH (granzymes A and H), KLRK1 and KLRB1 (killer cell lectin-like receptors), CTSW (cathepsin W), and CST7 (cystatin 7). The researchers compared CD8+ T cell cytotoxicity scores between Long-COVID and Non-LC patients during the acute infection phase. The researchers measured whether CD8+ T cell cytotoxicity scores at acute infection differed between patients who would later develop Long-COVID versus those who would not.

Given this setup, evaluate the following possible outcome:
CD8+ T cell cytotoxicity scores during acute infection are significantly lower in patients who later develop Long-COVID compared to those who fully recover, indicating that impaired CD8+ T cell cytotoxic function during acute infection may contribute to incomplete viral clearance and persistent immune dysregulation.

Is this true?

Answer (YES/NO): NO